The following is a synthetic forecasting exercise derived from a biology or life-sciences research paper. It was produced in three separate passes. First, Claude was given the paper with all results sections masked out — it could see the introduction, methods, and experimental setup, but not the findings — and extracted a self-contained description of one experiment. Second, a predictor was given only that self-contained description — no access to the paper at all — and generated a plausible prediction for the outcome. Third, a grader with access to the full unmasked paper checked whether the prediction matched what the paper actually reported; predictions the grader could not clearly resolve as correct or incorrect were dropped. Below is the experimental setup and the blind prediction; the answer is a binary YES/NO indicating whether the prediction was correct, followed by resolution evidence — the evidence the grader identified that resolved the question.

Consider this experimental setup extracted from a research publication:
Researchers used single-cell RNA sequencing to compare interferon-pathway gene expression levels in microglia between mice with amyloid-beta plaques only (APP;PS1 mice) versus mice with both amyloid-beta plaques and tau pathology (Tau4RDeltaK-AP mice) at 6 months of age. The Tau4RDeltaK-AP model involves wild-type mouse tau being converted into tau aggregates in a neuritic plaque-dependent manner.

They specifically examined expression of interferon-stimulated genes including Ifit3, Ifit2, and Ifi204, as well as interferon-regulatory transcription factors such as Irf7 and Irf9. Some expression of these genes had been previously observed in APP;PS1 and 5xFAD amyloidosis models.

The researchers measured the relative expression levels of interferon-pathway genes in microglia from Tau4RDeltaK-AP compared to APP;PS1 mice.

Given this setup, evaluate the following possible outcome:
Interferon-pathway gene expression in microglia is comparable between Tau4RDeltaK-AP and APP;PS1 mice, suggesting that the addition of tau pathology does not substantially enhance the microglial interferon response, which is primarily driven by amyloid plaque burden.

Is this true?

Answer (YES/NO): NO